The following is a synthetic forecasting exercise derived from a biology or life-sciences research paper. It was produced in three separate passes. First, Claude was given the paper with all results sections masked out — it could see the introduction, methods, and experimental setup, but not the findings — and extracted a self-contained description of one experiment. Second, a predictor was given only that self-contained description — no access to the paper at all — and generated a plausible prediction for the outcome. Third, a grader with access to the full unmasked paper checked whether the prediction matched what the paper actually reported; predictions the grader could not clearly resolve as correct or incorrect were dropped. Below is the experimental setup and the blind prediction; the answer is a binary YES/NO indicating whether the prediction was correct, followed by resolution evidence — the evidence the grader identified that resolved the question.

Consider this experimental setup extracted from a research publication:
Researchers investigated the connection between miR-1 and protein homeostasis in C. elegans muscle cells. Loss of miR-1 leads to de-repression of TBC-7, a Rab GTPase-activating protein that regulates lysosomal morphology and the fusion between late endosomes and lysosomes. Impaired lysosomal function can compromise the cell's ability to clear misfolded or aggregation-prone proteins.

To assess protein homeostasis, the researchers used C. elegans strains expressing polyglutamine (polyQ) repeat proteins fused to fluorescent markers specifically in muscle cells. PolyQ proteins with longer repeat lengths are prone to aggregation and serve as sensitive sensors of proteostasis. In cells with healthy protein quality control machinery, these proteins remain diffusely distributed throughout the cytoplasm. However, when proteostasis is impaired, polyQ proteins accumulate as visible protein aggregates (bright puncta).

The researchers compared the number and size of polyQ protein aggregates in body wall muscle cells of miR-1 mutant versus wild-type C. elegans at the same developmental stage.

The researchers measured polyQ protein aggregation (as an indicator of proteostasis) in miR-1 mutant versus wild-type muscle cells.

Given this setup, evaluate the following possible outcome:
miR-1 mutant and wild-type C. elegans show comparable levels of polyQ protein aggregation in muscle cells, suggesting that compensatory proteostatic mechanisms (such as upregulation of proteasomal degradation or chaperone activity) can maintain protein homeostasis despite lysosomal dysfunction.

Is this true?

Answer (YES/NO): NO